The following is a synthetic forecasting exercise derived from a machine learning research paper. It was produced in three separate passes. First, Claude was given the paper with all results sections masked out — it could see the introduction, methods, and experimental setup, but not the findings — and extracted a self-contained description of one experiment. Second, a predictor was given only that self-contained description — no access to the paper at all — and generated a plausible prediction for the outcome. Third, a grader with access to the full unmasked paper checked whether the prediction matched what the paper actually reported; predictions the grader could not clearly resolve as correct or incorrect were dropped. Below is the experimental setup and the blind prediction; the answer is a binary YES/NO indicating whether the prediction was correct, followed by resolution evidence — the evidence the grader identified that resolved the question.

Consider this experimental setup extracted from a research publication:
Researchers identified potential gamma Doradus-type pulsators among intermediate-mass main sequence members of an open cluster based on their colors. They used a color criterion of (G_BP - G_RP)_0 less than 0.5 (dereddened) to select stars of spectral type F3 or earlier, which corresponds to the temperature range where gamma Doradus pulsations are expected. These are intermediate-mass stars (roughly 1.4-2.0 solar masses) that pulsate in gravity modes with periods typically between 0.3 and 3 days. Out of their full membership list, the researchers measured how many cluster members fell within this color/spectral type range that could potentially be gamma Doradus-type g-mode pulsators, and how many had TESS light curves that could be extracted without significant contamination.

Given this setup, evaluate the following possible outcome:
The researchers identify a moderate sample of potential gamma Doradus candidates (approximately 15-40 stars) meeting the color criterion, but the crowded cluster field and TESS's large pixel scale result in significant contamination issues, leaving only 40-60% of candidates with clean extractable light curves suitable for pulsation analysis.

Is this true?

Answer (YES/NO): NO